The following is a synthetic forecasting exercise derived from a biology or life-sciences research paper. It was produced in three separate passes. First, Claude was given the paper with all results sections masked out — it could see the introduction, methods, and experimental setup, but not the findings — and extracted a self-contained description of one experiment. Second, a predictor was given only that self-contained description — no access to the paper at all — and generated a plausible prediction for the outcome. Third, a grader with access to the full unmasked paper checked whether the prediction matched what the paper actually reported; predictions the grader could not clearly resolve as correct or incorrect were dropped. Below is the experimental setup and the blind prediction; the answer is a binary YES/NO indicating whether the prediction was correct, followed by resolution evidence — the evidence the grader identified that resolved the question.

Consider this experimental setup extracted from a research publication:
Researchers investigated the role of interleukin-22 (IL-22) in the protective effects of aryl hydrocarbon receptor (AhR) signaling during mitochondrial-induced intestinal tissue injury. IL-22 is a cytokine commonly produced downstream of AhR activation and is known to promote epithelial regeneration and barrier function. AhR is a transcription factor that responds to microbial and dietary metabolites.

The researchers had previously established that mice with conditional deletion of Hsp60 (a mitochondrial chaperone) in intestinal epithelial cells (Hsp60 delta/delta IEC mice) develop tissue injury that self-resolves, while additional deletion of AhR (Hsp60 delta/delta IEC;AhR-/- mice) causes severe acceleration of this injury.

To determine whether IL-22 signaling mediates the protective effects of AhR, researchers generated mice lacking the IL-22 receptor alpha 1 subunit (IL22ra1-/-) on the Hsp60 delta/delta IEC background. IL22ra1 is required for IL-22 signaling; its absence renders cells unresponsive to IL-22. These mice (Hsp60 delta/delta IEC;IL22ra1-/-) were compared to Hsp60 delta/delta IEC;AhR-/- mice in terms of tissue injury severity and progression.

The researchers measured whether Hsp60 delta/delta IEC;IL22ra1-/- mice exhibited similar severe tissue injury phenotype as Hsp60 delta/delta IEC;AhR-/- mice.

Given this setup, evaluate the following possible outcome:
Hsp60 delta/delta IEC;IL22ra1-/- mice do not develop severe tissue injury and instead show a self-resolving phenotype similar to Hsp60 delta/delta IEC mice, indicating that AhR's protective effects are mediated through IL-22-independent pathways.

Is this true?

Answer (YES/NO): YES